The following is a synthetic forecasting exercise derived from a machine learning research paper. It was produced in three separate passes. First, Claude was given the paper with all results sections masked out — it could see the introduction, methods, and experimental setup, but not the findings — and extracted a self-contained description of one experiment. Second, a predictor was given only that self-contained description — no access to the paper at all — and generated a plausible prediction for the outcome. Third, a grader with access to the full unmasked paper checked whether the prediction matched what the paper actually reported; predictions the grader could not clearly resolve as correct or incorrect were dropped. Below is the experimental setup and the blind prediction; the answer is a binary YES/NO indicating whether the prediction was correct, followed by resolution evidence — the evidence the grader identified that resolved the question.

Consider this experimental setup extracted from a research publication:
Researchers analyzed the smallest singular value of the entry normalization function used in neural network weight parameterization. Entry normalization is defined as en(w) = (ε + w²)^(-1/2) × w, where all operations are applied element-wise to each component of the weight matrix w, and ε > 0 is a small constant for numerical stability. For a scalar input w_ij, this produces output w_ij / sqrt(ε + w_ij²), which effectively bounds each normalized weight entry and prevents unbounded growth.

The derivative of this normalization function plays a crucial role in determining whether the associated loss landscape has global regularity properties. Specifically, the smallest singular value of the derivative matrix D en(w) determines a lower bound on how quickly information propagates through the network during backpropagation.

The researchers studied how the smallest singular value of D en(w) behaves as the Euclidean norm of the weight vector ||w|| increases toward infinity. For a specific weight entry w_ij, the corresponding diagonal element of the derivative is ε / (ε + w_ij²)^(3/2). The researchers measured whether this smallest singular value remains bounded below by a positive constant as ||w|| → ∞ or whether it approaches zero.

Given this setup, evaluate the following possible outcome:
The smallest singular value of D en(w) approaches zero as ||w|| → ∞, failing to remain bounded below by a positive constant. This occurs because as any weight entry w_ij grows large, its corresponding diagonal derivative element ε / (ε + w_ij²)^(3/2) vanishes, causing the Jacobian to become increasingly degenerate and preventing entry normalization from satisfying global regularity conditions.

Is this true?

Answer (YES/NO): YES